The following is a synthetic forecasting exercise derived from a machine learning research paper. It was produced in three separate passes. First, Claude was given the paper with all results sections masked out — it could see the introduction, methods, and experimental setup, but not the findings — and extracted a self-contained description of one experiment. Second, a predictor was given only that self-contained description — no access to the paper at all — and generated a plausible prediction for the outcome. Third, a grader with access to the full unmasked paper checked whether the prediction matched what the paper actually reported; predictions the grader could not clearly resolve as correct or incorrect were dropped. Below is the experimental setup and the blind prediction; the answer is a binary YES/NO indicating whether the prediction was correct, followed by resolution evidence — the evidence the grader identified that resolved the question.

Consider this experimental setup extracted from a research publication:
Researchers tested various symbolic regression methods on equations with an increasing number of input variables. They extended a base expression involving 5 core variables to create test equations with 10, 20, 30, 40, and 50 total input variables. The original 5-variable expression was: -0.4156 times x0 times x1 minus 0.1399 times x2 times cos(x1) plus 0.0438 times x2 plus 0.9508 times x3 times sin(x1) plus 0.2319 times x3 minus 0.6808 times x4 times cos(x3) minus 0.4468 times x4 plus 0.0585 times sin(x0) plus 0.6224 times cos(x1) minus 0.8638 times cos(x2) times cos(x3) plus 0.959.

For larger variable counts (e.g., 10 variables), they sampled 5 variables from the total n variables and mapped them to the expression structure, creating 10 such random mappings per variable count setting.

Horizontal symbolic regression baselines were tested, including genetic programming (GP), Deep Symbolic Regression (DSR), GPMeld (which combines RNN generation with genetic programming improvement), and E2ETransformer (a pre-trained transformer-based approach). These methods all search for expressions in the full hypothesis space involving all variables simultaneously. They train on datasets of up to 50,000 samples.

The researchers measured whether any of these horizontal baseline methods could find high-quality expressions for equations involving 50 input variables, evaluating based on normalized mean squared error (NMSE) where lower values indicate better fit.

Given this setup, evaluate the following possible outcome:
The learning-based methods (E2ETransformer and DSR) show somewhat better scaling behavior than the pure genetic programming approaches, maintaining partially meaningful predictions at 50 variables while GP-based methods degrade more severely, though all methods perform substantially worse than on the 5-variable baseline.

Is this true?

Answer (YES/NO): NO